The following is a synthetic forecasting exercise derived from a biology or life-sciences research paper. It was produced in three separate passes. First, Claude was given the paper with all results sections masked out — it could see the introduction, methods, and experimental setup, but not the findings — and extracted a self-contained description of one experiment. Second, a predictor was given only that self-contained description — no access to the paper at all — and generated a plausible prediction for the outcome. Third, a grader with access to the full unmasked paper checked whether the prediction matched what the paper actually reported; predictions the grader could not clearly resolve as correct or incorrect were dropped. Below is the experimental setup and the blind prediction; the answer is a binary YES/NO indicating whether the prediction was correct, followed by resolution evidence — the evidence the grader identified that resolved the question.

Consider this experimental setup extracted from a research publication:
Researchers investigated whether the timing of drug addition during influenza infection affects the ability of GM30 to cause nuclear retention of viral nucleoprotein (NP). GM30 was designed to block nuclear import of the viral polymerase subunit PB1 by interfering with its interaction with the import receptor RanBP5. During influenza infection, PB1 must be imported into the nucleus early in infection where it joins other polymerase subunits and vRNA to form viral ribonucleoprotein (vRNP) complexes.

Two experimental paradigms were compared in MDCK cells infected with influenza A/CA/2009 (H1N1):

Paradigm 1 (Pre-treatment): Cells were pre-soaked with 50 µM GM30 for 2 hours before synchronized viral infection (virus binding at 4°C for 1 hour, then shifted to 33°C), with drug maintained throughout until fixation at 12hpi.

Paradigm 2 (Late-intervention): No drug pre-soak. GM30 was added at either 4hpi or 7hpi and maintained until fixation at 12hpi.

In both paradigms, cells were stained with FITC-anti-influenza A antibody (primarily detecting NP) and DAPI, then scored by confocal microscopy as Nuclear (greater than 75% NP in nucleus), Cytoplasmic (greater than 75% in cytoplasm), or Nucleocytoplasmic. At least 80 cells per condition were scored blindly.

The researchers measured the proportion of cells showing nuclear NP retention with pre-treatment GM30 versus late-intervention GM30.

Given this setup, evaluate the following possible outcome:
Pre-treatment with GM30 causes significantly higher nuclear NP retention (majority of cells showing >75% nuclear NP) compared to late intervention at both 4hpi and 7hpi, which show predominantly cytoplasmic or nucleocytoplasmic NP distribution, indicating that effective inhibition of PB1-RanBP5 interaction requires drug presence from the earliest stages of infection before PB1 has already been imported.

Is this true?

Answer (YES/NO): NO